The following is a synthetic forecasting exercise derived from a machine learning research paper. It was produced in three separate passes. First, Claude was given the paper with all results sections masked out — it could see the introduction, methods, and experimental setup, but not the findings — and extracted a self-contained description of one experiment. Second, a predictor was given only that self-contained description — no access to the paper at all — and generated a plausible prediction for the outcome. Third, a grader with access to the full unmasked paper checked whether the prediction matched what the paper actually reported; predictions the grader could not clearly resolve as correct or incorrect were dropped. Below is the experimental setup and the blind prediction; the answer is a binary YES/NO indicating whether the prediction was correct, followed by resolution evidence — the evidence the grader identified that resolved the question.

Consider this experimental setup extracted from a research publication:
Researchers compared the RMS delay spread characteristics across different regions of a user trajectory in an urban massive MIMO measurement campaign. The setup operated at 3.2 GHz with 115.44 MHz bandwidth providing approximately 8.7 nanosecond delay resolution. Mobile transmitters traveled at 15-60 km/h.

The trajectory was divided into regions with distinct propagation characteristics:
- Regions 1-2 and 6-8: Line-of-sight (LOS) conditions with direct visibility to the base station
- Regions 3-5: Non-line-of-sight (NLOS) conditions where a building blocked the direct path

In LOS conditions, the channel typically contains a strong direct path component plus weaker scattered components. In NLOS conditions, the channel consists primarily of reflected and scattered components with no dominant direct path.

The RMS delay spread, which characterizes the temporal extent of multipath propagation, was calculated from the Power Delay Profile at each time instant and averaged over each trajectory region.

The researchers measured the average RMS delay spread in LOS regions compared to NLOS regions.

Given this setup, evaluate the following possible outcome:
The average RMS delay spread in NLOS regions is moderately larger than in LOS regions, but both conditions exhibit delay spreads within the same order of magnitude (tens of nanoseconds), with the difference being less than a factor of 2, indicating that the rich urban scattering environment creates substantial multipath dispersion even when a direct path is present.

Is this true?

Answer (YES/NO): NO